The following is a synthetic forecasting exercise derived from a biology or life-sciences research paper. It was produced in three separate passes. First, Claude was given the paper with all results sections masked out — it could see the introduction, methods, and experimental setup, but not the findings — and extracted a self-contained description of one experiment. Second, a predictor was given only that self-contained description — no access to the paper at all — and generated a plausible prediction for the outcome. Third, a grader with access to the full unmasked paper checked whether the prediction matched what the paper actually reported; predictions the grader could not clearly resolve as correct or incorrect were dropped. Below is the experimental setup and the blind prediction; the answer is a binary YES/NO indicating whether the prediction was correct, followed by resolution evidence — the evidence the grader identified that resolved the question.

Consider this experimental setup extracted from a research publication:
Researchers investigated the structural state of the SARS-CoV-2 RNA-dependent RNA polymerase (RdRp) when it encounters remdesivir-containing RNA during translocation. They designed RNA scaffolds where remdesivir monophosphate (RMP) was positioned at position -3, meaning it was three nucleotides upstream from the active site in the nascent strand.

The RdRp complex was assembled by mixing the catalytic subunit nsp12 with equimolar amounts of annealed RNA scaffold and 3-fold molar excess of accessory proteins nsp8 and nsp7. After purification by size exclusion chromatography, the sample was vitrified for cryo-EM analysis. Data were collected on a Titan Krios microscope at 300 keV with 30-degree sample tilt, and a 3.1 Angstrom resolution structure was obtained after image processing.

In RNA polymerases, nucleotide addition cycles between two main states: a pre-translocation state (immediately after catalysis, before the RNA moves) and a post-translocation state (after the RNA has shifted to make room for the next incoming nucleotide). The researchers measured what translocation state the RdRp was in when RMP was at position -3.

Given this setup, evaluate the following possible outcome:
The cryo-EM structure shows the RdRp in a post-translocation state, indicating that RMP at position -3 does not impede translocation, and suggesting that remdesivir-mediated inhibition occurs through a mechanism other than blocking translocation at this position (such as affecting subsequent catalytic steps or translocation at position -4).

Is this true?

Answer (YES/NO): NO